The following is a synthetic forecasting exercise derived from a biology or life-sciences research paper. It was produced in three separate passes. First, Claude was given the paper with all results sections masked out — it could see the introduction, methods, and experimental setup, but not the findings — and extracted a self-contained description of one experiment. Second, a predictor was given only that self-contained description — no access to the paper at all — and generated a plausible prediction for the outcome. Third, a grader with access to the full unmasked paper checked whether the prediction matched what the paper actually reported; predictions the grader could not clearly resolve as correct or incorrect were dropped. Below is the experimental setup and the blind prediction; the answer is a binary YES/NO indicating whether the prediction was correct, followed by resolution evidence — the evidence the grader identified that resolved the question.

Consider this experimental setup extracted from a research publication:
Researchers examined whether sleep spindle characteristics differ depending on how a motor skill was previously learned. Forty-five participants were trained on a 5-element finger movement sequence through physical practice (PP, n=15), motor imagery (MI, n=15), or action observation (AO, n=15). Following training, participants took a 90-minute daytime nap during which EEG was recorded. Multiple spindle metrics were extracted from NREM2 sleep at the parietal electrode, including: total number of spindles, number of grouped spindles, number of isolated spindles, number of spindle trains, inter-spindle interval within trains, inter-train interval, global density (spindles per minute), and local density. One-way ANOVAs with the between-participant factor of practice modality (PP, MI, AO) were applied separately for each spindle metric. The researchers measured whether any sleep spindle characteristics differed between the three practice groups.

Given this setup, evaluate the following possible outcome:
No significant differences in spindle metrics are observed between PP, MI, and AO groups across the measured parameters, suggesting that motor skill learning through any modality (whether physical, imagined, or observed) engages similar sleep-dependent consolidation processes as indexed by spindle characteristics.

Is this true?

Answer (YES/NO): YES